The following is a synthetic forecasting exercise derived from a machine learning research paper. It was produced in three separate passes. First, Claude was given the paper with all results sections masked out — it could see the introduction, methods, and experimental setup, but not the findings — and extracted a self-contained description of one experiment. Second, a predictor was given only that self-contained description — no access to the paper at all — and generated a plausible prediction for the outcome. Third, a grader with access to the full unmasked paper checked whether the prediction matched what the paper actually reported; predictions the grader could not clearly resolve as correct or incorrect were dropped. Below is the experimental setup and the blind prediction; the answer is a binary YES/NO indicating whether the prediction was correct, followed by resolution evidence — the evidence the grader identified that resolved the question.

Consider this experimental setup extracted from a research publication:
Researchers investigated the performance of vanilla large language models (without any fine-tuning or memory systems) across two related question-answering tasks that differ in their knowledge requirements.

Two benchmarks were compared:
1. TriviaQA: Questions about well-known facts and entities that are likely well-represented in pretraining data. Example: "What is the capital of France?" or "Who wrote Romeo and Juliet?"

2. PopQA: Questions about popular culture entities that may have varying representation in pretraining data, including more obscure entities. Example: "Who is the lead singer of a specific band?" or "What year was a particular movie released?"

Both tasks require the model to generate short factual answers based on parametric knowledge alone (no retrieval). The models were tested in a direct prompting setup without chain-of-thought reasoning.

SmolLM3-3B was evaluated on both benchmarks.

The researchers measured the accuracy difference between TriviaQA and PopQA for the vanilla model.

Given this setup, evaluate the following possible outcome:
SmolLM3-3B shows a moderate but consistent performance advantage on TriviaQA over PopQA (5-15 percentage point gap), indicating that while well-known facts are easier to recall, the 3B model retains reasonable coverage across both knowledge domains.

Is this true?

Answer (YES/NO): NO